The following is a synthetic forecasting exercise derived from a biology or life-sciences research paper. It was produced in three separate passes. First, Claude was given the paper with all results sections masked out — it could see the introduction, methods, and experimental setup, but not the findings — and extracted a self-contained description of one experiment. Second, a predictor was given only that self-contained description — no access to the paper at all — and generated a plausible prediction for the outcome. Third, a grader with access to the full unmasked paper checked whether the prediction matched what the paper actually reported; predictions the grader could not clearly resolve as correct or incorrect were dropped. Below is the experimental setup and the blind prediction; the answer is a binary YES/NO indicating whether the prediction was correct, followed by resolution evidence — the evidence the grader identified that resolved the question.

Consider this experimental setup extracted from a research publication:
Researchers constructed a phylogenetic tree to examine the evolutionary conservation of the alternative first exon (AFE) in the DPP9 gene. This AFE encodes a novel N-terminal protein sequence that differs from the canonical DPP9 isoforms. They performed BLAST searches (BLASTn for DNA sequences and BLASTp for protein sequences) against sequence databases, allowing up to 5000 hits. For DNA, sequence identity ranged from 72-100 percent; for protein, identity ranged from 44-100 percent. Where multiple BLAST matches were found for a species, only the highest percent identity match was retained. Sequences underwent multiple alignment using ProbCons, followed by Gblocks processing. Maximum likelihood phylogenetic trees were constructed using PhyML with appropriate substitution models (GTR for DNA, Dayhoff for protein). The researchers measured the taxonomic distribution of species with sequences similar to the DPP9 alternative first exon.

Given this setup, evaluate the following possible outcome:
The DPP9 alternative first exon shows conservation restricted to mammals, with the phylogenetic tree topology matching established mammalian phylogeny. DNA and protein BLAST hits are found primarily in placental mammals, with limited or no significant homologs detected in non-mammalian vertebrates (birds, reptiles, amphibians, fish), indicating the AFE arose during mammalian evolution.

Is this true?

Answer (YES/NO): YES